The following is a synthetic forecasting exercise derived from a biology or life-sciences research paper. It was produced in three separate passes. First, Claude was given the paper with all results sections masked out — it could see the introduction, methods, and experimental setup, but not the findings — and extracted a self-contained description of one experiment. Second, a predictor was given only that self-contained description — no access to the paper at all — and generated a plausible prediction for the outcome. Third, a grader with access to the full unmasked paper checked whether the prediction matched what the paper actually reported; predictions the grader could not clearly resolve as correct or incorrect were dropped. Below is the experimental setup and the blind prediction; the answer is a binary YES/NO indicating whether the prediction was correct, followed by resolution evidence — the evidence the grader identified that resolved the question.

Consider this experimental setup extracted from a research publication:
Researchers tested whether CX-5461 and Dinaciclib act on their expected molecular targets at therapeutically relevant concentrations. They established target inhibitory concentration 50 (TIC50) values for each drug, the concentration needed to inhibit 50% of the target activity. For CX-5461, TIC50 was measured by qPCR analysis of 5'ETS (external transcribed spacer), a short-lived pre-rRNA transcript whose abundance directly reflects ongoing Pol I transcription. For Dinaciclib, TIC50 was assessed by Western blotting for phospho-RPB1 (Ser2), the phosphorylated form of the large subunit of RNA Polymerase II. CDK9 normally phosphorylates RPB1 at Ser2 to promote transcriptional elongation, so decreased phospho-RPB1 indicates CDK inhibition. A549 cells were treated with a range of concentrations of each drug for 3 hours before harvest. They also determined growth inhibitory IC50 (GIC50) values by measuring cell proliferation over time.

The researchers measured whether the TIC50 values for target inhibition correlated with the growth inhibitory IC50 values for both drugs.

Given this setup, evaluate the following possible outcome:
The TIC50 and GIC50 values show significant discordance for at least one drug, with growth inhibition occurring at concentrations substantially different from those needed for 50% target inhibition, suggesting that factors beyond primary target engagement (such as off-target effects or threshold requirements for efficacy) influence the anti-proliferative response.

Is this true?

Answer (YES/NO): YES